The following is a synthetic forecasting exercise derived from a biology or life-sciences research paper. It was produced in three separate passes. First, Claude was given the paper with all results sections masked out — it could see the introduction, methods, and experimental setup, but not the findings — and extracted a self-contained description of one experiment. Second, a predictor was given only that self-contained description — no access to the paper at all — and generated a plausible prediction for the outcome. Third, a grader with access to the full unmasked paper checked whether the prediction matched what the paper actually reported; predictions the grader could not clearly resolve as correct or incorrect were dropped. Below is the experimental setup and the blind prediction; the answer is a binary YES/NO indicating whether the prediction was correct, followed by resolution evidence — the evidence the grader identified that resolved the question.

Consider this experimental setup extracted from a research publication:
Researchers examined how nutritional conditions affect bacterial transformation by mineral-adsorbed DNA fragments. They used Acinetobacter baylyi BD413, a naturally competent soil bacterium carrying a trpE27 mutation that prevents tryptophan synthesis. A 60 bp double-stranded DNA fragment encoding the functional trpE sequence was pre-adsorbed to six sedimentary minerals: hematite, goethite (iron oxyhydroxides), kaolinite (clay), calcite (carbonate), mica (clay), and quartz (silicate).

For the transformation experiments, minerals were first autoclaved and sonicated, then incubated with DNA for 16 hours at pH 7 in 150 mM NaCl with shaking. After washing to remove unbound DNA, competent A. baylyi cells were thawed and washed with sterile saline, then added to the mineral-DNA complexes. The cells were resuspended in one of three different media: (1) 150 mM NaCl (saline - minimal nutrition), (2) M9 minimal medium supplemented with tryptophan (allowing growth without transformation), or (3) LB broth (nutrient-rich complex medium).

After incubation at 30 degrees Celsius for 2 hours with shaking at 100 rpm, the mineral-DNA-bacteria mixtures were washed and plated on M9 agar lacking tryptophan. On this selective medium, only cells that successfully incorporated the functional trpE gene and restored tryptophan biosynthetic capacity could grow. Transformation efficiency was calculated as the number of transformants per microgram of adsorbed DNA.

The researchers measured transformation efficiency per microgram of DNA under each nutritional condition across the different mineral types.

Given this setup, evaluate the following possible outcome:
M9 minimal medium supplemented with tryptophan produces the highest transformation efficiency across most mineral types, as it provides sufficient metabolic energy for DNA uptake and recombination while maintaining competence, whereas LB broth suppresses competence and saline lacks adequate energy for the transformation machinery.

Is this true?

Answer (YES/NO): NO